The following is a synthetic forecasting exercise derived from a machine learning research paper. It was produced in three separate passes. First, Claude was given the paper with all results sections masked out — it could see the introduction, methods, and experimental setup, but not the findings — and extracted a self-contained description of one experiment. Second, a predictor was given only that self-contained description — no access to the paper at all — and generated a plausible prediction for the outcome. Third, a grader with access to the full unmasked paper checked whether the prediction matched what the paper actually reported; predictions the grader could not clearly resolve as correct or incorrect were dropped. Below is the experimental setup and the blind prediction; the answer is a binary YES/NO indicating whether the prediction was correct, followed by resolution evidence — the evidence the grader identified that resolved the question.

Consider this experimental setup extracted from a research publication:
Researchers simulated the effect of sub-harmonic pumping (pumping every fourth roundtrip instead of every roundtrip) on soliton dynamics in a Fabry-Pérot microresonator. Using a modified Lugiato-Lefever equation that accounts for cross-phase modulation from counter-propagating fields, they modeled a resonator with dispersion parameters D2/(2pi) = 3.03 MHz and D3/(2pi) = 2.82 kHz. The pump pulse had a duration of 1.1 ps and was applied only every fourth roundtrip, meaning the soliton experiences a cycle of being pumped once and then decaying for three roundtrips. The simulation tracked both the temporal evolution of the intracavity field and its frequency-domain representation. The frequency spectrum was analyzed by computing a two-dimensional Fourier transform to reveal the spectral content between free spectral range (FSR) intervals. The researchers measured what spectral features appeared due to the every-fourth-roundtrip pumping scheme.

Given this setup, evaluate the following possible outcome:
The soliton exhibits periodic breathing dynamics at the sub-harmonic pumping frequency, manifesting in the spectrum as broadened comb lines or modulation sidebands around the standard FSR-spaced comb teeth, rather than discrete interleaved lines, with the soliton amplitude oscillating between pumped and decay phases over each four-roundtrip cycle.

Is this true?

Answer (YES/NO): NO